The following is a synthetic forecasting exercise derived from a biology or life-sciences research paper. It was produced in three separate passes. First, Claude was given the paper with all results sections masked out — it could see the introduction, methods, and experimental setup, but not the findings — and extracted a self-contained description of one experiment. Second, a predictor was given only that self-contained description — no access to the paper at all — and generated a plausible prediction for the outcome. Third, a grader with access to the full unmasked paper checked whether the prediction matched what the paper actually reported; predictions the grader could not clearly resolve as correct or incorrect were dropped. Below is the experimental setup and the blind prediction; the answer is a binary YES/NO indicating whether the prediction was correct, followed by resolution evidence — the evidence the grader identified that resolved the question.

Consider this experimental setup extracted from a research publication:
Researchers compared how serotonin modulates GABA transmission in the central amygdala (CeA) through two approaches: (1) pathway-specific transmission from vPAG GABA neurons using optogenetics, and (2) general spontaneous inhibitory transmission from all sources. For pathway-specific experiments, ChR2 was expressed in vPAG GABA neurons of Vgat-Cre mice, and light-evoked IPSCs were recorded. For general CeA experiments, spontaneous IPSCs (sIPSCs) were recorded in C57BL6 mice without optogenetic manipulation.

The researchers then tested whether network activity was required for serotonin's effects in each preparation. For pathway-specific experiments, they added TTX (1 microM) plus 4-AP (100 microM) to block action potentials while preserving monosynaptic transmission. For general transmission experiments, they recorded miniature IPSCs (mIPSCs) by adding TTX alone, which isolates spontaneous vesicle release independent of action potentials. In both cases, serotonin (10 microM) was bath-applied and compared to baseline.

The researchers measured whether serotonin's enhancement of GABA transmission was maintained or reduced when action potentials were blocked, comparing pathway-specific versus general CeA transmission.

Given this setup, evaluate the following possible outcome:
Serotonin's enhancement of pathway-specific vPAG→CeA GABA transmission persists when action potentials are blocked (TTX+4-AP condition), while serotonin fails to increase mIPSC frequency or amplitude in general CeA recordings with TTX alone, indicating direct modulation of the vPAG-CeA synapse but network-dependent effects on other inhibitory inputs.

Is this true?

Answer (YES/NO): NO